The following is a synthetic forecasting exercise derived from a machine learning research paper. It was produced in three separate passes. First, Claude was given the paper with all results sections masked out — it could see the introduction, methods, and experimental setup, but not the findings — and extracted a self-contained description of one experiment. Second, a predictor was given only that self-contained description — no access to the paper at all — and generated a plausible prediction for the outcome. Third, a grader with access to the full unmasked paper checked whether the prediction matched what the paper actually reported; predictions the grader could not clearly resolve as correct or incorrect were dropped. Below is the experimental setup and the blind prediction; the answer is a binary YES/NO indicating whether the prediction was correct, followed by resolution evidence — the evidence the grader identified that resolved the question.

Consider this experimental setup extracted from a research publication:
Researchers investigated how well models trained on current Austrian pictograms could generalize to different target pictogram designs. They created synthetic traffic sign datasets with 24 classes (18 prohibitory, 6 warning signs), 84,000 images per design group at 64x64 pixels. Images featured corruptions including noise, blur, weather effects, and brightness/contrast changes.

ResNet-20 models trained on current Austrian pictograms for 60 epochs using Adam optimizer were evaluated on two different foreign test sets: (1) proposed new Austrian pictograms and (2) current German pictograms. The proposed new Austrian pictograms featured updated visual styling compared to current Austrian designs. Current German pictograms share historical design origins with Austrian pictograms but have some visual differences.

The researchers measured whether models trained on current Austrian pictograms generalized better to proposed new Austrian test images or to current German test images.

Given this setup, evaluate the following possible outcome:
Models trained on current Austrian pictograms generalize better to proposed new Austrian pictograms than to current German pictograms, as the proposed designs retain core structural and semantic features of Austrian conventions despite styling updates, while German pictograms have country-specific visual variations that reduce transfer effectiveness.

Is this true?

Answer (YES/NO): NO